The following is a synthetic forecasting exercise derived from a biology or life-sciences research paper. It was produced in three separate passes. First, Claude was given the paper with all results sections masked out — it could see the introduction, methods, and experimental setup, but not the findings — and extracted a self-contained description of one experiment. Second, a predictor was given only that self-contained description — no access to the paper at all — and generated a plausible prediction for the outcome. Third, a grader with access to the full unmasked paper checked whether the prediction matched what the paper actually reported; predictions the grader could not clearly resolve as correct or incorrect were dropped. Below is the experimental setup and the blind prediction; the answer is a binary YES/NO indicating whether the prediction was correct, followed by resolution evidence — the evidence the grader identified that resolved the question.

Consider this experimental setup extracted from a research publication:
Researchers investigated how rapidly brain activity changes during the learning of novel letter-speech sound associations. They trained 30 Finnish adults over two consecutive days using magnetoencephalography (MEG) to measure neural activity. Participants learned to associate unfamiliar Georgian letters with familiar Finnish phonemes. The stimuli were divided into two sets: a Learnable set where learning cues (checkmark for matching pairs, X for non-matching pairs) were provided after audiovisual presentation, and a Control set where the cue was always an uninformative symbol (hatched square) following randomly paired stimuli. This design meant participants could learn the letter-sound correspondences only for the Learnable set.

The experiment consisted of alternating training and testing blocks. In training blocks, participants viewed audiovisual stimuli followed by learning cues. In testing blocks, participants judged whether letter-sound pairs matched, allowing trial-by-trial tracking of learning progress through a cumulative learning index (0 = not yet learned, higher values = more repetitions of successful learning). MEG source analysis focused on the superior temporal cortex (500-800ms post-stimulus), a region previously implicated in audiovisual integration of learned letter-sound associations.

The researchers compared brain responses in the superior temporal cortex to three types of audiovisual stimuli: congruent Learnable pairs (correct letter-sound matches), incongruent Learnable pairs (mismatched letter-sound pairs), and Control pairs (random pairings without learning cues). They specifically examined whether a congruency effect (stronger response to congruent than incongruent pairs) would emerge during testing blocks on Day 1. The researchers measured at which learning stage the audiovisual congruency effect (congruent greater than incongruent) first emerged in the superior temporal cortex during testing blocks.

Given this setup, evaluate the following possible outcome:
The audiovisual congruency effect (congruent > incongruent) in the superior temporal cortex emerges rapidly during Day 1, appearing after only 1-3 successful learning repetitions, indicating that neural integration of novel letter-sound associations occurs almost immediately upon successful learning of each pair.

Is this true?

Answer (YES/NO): NO